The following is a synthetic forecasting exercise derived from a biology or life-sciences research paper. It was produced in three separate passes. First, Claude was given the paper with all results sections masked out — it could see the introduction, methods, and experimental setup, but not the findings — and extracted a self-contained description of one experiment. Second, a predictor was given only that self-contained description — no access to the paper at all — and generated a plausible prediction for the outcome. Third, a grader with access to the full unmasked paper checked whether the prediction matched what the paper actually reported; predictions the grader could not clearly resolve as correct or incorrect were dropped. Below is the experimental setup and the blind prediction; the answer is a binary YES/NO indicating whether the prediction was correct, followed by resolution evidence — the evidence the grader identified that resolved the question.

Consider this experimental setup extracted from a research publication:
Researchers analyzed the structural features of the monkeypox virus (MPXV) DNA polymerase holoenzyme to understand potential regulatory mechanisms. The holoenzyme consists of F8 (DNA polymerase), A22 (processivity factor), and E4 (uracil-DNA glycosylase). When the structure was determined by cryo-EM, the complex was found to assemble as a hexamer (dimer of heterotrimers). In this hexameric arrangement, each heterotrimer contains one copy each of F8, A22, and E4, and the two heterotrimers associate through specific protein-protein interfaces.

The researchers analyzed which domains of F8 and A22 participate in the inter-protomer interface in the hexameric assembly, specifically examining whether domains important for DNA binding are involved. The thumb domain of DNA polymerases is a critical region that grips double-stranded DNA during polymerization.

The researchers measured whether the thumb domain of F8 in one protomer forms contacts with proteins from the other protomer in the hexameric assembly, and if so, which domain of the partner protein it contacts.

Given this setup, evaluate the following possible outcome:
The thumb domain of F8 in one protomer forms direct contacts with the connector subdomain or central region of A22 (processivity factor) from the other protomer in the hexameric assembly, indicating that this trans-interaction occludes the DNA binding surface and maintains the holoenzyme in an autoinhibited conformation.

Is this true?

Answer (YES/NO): YES